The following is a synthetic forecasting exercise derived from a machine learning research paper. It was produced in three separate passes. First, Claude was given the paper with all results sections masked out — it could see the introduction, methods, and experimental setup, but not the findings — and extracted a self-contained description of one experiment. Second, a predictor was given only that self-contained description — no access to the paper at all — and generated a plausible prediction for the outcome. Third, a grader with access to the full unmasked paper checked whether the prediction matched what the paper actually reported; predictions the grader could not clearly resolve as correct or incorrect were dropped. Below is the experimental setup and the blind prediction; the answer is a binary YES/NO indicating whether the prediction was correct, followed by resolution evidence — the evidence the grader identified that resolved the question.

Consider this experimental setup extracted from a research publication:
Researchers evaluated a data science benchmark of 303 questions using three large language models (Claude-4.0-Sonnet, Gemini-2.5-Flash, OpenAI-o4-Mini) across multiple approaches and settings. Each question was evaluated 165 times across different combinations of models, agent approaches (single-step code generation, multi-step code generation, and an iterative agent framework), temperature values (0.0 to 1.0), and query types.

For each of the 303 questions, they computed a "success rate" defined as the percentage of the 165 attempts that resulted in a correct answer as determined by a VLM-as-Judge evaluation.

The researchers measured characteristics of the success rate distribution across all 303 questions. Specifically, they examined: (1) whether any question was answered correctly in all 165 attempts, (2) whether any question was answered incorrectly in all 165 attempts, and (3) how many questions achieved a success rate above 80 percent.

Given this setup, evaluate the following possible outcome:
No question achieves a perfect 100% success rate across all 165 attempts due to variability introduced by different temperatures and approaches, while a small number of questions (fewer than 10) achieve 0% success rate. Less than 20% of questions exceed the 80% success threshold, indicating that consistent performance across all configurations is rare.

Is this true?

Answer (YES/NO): YES